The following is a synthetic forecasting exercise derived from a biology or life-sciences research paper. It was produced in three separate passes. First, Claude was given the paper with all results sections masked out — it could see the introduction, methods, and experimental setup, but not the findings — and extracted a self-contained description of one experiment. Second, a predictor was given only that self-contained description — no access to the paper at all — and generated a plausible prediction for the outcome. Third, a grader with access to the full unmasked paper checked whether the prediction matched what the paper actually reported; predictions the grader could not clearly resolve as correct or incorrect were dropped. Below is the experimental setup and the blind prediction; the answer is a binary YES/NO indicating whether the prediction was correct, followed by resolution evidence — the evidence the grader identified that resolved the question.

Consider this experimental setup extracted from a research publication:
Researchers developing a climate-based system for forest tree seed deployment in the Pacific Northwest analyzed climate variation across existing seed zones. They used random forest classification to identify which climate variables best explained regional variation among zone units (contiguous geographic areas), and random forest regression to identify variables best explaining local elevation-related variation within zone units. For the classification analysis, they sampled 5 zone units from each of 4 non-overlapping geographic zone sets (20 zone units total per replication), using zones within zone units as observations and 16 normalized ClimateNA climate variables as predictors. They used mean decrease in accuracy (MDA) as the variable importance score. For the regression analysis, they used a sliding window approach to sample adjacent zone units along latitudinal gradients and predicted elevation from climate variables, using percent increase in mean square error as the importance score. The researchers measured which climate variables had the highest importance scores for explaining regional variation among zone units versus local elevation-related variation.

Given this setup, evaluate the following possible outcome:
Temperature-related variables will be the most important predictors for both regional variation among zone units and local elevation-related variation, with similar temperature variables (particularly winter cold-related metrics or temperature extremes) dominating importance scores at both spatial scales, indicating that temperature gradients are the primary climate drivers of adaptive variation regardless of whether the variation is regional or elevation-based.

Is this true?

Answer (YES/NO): NO